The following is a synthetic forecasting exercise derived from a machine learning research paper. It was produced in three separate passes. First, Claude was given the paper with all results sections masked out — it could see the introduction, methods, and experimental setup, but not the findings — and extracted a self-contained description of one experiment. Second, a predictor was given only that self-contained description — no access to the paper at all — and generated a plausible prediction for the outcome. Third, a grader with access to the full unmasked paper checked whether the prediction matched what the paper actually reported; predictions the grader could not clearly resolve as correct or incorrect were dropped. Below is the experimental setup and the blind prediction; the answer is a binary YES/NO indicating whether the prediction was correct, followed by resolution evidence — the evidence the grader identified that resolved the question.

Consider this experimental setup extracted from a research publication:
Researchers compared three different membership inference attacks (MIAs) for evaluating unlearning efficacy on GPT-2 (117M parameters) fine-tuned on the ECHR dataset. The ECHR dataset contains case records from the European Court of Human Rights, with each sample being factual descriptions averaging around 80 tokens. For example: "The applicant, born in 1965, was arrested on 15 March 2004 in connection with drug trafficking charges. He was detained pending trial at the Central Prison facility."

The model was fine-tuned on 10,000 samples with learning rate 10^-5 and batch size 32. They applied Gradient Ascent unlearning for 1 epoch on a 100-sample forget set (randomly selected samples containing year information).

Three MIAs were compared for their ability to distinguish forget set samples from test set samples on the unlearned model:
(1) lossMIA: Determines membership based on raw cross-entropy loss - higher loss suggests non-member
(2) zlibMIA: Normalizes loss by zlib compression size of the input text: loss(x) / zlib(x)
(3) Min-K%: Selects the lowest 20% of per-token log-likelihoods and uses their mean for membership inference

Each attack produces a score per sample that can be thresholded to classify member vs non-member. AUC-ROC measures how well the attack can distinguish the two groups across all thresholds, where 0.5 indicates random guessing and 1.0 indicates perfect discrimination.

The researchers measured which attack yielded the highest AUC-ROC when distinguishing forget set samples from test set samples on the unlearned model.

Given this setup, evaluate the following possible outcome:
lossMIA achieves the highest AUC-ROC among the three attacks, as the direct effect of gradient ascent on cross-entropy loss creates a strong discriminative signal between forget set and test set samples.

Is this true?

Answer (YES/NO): NO